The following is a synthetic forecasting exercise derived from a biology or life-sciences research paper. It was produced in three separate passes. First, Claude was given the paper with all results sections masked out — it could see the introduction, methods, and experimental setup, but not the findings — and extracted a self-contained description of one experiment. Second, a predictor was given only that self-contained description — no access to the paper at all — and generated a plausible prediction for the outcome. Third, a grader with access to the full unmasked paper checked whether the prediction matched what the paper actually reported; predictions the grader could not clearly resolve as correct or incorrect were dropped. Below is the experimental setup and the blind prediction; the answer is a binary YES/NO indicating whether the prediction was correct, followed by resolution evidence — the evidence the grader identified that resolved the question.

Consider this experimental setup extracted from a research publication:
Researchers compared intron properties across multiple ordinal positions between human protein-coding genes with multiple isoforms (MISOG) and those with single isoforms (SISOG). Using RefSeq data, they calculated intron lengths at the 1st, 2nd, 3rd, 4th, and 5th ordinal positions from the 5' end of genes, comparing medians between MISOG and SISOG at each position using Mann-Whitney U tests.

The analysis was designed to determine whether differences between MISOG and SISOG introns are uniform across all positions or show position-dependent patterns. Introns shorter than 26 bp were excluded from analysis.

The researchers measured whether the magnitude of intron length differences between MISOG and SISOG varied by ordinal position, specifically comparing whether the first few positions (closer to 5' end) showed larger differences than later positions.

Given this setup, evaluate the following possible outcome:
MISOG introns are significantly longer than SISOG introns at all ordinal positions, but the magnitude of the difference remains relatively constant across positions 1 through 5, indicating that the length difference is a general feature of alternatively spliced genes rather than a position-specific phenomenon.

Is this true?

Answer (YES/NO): NO